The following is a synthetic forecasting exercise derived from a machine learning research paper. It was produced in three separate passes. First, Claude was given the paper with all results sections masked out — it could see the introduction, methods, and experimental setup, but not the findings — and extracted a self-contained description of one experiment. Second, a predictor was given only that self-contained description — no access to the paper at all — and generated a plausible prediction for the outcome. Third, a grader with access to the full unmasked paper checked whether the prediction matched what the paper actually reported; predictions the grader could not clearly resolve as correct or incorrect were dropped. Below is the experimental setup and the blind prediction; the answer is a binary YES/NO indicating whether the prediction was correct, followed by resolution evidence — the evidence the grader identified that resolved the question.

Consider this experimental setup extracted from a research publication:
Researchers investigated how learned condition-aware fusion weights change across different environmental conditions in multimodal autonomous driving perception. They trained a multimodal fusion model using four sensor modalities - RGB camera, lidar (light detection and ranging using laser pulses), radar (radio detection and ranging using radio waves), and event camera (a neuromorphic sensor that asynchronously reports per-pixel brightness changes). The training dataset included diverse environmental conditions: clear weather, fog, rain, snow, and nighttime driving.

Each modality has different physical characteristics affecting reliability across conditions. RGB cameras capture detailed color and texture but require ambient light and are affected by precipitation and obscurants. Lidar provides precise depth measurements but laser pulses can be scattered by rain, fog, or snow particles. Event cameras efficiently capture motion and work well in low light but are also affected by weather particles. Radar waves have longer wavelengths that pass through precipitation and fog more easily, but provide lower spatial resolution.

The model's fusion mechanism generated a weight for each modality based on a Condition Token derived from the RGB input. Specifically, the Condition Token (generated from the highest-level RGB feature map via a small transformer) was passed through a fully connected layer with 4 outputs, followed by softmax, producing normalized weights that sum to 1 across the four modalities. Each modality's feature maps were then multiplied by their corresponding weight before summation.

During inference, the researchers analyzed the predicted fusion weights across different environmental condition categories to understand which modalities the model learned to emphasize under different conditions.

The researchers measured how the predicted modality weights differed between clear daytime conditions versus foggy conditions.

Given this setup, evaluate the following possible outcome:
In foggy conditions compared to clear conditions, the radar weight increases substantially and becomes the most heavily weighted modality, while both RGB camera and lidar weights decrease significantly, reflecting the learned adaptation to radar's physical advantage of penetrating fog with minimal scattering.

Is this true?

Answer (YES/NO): NO